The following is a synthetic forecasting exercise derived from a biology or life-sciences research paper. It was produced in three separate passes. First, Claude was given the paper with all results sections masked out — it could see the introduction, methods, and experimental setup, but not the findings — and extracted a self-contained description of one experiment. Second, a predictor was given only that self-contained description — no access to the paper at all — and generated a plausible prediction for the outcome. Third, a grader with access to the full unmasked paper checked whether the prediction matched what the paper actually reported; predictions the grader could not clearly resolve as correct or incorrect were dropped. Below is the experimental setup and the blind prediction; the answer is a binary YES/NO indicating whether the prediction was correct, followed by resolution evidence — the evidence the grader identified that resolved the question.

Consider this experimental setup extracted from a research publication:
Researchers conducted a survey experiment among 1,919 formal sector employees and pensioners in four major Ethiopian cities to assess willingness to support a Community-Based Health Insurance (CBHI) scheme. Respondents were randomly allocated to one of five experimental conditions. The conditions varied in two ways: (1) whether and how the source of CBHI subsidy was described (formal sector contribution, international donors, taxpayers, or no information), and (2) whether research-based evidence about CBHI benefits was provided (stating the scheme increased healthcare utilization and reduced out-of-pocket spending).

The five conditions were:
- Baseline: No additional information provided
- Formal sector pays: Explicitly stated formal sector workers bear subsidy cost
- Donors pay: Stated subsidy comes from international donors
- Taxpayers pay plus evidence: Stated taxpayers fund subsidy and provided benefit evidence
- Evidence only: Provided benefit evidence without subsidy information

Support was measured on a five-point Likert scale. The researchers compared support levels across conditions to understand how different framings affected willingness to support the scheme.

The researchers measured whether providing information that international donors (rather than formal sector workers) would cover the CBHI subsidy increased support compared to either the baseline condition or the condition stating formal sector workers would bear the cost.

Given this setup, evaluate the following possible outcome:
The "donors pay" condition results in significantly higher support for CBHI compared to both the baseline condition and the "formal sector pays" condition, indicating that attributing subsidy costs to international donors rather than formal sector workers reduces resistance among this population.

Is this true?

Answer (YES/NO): NO